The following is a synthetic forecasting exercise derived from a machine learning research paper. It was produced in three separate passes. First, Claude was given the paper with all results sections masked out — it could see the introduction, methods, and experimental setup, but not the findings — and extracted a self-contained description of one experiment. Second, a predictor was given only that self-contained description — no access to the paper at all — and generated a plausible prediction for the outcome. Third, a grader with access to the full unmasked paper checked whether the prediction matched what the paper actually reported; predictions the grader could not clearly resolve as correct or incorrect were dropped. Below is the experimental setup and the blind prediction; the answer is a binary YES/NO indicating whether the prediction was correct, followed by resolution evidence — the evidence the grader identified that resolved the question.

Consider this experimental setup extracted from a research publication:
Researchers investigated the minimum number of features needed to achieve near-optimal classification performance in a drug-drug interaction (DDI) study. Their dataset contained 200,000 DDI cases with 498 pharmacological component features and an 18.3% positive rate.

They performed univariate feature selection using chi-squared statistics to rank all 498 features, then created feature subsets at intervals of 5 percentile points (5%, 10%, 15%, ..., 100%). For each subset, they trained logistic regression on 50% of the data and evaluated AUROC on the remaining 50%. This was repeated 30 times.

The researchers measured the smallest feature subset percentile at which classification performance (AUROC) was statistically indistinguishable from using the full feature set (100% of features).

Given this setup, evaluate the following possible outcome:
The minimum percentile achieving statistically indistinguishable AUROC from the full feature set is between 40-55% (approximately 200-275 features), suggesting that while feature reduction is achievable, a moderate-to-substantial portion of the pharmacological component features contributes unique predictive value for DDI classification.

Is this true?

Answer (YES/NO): NO